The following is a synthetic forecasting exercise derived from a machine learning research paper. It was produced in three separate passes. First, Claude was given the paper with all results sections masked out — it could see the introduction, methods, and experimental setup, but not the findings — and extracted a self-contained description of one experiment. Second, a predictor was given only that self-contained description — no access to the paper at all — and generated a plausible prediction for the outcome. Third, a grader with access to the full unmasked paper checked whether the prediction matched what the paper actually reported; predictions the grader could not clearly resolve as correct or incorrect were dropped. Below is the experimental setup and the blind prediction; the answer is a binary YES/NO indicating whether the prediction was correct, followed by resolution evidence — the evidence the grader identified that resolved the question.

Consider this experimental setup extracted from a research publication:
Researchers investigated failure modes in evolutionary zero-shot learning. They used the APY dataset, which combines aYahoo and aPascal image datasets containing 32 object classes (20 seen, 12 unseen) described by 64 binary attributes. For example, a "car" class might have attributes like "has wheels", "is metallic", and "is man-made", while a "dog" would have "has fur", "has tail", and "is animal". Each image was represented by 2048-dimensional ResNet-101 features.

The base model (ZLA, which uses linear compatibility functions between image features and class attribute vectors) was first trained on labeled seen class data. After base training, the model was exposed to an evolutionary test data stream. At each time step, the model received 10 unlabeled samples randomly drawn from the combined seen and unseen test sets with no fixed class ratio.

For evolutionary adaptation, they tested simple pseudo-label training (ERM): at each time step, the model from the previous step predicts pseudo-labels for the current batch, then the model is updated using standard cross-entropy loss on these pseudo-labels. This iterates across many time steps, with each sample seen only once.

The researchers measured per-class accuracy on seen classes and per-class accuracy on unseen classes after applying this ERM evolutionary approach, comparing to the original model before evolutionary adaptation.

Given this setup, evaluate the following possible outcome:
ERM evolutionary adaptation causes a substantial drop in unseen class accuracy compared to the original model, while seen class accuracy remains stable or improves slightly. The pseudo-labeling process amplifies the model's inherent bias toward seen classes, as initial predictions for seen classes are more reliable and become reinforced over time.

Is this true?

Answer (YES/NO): NO